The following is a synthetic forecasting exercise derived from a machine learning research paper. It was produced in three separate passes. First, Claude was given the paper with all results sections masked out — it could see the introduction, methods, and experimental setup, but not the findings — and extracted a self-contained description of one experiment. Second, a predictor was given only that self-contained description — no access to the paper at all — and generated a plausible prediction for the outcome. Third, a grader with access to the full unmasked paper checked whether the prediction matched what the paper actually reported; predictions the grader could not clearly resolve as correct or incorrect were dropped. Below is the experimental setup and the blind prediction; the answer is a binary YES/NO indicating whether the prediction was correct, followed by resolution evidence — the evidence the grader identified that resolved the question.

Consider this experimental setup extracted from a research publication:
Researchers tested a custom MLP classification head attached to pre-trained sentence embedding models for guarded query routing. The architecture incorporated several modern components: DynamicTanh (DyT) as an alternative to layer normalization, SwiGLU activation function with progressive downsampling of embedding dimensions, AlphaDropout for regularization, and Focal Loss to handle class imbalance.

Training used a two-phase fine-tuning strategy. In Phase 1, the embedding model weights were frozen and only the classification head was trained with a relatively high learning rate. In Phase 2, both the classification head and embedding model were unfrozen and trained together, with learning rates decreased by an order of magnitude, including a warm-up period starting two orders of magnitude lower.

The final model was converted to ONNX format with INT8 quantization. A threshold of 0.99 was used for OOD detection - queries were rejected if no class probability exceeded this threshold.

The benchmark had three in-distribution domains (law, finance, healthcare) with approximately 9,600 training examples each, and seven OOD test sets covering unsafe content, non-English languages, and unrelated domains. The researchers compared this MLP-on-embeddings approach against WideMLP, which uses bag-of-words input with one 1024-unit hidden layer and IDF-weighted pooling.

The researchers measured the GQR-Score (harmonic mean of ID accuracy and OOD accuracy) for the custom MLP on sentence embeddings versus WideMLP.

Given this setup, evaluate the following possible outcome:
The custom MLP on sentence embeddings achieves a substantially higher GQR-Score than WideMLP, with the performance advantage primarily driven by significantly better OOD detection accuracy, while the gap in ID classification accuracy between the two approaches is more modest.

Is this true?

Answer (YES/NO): NO